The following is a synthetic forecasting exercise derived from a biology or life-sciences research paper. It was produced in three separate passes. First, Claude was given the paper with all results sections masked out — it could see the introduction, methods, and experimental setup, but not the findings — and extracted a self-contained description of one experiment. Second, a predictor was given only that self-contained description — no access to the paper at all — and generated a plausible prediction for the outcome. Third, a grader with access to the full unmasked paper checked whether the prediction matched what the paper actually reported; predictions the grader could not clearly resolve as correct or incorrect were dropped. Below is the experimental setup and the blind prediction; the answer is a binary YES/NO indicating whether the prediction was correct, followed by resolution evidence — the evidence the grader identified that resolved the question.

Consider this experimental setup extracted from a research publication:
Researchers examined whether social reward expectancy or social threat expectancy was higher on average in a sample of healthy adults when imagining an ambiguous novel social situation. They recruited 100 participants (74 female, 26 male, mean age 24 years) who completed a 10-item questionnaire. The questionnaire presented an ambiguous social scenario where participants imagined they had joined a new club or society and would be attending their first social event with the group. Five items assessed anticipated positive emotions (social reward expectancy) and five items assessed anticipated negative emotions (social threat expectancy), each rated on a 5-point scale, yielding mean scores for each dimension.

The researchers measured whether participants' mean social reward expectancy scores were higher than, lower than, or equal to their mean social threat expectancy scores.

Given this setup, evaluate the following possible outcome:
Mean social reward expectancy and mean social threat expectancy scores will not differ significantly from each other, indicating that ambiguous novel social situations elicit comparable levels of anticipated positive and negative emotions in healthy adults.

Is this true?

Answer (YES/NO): NO